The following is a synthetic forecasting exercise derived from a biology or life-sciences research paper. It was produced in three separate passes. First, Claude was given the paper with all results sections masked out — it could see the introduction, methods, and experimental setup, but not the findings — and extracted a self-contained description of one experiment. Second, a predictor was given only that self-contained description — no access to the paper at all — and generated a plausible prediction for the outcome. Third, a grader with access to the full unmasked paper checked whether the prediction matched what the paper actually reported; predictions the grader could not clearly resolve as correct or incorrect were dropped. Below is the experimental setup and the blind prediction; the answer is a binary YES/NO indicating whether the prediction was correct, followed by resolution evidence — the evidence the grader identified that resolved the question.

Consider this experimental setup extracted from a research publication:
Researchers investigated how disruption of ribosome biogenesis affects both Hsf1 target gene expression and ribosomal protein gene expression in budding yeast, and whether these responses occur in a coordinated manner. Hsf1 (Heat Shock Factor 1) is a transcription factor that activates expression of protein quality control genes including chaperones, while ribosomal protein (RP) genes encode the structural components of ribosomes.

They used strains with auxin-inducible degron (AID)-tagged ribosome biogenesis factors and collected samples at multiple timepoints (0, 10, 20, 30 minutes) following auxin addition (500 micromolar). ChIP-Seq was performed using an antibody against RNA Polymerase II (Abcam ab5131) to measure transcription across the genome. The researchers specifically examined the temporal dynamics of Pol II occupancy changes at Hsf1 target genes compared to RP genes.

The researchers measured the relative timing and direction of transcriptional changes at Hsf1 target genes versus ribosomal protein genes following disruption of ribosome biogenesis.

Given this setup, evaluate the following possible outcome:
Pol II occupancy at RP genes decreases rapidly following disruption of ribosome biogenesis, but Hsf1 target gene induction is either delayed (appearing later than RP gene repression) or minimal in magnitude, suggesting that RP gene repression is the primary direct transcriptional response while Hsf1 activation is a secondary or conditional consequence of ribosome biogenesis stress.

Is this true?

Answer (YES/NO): NO